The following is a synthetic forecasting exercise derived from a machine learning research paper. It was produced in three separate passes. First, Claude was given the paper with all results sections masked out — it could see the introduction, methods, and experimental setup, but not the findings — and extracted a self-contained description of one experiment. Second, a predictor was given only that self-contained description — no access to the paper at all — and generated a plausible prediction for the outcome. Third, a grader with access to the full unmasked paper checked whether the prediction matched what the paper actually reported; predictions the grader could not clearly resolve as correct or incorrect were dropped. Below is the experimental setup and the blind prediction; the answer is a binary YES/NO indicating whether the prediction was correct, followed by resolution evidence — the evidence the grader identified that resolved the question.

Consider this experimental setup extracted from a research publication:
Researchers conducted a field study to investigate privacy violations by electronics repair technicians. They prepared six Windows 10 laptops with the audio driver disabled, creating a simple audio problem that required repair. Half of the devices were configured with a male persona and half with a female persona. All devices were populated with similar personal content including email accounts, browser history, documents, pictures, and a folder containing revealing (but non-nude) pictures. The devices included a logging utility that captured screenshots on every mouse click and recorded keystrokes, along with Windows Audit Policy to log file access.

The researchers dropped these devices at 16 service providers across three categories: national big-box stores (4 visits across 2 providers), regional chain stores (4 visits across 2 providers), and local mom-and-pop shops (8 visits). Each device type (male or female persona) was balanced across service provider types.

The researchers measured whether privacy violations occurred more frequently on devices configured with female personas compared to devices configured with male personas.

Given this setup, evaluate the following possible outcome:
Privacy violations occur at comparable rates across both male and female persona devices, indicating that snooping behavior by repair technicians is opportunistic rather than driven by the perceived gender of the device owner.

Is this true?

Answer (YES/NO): NO